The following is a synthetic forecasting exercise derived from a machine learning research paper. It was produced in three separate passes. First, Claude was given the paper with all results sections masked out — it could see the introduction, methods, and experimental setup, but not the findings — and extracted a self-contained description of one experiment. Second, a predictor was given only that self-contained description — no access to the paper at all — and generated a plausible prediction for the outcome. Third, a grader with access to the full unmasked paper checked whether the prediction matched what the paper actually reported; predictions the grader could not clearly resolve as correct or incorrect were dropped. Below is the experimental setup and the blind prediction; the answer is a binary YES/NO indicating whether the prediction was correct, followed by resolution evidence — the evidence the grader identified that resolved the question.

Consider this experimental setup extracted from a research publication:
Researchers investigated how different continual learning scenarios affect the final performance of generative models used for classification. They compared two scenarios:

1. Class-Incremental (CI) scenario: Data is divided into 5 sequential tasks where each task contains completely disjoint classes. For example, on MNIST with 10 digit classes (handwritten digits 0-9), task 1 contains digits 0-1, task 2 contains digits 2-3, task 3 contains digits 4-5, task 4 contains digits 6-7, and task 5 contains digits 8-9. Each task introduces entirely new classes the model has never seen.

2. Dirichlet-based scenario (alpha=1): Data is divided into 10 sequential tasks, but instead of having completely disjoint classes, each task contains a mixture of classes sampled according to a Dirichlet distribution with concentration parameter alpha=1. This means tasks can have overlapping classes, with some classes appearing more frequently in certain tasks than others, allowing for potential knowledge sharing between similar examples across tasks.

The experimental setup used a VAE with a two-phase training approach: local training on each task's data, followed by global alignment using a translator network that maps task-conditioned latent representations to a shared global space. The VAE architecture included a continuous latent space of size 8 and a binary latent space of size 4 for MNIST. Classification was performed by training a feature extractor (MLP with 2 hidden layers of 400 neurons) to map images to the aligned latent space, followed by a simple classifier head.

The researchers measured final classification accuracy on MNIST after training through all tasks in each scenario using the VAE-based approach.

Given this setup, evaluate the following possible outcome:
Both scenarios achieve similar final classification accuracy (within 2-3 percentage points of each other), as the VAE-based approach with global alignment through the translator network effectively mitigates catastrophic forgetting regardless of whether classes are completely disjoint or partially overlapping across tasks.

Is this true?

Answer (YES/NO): YES